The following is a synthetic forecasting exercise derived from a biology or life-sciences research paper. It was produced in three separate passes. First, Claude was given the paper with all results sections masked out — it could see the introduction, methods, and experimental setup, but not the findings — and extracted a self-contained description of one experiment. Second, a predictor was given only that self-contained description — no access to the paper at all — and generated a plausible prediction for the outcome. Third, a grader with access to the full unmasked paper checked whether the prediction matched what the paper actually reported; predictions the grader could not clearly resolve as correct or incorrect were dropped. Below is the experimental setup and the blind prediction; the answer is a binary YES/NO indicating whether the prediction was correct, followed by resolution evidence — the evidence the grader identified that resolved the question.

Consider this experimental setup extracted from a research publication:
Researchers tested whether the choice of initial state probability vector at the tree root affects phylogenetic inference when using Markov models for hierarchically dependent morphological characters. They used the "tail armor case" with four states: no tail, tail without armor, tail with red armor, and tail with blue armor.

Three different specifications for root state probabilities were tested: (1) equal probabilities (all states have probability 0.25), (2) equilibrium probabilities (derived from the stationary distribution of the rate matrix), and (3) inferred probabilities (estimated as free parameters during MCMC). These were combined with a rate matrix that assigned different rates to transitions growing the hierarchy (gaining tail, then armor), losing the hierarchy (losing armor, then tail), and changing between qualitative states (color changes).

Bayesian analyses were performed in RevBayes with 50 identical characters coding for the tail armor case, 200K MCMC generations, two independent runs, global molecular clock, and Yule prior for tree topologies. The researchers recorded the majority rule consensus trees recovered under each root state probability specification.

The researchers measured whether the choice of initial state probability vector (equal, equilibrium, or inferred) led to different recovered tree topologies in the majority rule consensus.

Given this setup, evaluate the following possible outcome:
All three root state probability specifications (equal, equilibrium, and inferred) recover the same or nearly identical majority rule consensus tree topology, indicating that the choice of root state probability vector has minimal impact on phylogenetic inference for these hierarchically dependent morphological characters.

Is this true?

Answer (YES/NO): NO